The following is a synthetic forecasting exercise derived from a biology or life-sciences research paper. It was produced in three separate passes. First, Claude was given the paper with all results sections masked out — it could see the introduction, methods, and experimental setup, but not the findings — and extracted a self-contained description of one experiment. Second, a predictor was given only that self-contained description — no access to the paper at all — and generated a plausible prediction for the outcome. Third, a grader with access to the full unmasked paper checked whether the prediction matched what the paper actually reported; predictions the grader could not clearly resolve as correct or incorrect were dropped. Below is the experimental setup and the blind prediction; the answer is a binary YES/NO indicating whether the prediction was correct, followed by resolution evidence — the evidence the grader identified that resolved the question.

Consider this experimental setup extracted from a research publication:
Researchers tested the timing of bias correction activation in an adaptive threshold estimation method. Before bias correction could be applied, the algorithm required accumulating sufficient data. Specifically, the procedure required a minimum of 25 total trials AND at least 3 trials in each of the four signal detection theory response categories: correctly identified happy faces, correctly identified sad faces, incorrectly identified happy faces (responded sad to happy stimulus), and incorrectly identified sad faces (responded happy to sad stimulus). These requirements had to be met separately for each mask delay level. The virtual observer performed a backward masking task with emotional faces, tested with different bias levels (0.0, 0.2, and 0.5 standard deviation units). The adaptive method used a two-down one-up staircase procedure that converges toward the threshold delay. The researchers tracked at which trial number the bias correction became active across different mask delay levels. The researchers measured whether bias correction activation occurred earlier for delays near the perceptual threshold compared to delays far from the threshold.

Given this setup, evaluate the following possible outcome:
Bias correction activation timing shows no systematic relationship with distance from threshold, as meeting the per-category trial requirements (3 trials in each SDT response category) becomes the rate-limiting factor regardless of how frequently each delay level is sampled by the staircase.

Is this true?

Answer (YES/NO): NO